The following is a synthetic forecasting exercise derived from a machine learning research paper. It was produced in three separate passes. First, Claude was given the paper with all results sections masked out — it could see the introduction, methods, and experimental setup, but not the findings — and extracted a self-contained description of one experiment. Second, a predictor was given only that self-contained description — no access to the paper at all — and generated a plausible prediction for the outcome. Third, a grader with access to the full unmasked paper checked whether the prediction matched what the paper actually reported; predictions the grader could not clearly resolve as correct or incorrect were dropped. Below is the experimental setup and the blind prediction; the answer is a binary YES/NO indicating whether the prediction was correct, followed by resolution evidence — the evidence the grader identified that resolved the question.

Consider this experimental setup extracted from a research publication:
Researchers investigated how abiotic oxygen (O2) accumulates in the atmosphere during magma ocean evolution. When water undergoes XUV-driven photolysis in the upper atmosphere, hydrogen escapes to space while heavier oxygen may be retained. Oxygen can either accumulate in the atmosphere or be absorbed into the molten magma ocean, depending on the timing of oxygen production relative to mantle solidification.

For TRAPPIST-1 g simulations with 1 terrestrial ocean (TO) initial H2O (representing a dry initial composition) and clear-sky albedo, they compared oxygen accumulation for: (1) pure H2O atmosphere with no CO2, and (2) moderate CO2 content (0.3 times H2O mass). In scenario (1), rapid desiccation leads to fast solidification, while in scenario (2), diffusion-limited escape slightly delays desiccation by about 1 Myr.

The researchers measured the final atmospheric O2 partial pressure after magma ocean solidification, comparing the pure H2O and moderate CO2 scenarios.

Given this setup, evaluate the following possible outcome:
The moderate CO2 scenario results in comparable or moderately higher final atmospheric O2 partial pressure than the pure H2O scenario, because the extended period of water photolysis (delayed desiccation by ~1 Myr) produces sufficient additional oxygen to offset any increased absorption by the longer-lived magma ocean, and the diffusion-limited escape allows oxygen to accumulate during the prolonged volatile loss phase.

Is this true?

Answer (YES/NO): YES